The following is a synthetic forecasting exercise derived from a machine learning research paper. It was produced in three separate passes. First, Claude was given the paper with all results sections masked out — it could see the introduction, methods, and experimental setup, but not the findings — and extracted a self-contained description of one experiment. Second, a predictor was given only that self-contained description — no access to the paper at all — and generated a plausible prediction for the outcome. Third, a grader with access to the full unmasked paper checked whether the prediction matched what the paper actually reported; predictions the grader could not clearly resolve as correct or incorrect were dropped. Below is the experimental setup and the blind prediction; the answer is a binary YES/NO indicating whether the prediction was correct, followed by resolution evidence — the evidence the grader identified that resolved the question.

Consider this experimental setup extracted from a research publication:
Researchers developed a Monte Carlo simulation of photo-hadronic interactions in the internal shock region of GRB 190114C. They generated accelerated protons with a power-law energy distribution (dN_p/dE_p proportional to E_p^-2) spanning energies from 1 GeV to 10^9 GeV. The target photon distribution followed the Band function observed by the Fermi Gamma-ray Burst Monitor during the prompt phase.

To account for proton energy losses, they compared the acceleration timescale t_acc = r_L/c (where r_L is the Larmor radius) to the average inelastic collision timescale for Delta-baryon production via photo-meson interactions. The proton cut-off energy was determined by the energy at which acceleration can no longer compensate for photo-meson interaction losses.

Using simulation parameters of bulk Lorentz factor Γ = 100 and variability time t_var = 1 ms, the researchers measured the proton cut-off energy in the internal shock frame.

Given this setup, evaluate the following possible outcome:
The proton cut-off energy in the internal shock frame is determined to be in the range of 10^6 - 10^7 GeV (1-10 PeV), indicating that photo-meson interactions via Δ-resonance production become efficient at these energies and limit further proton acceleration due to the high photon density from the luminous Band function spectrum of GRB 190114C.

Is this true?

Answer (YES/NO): YES